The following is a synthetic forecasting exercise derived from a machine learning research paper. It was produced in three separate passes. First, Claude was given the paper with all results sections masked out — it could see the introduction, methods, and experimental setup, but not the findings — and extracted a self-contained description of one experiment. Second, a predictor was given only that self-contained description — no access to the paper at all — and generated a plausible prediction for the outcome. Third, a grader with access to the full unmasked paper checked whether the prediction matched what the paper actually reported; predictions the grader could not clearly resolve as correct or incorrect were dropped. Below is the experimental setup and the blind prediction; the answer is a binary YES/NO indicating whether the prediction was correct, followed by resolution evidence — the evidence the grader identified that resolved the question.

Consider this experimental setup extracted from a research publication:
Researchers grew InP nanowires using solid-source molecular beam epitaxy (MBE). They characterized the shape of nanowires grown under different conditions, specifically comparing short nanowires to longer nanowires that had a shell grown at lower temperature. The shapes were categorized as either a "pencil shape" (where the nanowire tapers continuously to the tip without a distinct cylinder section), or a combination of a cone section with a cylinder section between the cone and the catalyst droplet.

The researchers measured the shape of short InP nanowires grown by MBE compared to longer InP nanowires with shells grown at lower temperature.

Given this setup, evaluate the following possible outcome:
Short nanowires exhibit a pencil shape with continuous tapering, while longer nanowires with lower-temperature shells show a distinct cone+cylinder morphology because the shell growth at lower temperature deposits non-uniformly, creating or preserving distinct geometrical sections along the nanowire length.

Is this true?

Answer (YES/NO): YES